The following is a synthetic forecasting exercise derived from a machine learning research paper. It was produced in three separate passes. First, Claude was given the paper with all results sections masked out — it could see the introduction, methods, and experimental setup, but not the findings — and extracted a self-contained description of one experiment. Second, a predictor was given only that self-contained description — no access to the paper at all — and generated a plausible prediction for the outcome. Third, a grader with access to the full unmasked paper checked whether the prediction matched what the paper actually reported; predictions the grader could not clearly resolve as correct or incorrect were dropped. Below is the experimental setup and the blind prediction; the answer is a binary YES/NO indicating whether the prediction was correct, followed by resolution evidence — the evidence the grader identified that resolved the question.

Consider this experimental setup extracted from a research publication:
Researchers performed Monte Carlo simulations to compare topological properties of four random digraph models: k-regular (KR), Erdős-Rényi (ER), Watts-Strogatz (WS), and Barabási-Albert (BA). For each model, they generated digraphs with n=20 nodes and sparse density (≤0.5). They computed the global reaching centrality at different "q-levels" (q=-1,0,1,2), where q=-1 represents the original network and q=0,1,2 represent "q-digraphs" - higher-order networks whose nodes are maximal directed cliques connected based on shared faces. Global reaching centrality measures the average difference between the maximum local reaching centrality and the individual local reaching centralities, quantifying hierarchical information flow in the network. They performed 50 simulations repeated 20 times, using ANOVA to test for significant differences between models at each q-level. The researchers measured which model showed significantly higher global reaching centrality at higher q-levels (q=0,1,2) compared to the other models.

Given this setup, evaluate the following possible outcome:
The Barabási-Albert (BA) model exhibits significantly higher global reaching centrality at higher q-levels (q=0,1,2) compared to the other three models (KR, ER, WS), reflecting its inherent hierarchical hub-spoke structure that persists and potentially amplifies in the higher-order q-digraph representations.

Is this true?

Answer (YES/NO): NO